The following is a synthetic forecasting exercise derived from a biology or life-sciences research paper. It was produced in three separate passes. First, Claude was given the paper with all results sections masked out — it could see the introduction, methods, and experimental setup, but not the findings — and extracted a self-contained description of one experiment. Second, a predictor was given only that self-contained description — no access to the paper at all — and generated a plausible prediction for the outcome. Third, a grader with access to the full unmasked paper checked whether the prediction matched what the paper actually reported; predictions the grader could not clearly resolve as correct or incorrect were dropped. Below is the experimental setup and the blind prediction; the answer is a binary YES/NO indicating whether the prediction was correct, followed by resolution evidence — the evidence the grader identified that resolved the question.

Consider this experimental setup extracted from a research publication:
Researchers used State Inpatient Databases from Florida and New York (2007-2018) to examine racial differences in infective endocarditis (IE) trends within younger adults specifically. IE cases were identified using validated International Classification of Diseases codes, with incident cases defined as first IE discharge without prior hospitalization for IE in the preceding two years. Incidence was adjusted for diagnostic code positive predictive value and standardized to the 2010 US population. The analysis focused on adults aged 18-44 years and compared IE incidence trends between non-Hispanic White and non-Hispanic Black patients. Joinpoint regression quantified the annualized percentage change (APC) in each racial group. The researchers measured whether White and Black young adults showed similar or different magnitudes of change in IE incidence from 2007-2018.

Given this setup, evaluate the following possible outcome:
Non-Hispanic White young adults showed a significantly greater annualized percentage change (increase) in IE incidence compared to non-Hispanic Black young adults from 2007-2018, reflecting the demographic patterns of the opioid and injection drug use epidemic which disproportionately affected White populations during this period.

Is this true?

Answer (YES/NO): YES